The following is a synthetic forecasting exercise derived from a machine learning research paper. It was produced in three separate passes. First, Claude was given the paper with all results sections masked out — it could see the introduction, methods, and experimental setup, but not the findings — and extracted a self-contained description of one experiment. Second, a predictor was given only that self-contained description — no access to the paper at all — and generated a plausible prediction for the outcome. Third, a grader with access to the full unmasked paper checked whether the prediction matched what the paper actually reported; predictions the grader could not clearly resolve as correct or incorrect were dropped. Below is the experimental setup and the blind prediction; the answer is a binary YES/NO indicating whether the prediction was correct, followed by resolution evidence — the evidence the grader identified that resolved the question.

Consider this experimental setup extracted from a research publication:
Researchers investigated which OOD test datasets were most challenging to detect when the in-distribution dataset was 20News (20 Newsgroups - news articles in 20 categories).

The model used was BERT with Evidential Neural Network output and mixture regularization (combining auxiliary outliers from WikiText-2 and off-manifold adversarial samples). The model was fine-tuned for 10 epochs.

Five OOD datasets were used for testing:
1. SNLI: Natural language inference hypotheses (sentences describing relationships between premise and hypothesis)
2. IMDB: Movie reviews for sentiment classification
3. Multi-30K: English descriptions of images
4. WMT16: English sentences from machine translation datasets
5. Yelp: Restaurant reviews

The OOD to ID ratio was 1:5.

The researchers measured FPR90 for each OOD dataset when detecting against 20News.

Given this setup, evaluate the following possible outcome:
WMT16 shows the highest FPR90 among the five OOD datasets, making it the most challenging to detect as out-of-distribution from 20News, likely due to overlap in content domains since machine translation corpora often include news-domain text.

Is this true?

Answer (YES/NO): NO